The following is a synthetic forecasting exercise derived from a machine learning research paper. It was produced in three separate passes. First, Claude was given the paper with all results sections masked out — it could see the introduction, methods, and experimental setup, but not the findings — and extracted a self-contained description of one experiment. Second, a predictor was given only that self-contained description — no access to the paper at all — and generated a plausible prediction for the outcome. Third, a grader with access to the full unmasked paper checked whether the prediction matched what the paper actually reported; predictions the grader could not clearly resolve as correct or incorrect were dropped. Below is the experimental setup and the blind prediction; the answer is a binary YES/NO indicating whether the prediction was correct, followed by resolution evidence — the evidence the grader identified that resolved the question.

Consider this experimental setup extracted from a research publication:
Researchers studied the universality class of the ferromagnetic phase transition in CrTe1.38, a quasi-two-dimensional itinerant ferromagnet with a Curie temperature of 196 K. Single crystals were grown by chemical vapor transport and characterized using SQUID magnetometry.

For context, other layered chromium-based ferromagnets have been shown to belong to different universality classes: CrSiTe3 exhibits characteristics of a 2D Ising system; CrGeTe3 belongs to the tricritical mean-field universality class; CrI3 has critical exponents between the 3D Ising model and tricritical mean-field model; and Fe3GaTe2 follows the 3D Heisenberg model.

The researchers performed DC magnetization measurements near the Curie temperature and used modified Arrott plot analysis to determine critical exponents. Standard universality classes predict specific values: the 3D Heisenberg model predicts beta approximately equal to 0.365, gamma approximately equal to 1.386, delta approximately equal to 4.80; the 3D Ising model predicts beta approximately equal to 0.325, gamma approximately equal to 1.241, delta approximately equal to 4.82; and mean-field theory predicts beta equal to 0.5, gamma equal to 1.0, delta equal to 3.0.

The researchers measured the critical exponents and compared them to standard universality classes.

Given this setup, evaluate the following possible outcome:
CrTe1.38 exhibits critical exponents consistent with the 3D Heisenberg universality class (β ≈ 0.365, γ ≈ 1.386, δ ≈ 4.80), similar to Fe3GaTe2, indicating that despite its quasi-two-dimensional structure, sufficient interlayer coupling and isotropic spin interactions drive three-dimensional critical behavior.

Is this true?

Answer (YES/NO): NO